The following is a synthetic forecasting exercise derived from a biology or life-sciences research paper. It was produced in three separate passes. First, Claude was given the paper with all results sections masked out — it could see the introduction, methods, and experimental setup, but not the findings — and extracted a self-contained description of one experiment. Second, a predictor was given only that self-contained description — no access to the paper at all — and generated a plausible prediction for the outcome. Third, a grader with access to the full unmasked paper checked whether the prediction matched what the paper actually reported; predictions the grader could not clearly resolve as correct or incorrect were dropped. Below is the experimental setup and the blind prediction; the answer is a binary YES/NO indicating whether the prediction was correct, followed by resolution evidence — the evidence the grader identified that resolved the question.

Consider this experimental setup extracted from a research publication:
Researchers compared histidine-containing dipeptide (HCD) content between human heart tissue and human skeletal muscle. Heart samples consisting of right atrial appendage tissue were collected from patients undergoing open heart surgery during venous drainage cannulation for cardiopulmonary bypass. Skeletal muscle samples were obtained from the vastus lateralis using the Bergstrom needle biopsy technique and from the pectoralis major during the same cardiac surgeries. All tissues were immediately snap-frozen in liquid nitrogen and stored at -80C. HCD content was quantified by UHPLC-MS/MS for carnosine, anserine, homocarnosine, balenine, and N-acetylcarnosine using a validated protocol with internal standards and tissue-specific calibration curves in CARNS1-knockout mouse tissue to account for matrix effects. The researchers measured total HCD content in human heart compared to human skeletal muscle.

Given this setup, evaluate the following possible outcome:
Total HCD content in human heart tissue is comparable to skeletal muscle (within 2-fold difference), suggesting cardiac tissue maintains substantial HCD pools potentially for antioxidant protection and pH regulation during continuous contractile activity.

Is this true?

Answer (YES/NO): NO